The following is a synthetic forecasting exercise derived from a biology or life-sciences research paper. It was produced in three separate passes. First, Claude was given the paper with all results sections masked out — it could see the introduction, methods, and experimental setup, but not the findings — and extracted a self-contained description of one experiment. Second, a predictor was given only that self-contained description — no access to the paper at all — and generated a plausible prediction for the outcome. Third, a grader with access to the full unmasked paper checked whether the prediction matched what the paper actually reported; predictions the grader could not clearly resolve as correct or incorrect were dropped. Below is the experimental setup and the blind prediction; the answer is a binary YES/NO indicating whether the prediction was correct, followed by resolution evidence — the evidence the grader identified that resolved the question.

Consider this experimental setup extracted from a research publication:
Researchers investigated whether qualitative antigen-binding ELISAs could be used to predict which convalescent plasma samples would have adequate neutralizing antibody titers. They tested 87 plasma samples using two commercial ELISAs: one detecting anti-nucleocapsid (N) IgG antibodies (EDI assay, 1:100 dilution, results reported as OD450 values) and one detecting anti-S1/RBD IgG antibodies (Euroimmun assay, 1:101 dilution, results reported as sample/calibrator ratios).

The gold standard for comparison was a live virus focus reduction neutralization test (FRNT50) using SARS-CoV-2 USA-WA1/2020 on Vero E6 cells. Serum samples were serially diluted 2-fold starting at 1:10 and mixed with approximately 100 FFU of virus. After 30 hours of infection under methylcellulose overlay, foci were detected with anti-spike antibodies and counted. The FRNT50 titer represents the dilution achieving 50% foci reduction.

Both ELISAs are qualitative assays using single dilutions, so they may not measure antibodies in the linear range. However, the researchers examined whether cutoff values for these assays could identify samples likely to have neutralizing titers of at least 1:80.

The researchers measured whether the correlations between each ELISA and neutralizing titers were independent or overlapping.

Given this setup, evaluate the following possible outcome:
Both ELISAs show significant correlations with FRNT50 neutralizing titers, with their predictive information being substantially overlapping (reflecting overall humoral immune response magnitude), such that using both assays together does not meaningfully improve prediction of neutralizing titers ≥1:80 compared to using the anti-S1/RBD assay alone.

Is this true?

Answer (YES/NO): NO